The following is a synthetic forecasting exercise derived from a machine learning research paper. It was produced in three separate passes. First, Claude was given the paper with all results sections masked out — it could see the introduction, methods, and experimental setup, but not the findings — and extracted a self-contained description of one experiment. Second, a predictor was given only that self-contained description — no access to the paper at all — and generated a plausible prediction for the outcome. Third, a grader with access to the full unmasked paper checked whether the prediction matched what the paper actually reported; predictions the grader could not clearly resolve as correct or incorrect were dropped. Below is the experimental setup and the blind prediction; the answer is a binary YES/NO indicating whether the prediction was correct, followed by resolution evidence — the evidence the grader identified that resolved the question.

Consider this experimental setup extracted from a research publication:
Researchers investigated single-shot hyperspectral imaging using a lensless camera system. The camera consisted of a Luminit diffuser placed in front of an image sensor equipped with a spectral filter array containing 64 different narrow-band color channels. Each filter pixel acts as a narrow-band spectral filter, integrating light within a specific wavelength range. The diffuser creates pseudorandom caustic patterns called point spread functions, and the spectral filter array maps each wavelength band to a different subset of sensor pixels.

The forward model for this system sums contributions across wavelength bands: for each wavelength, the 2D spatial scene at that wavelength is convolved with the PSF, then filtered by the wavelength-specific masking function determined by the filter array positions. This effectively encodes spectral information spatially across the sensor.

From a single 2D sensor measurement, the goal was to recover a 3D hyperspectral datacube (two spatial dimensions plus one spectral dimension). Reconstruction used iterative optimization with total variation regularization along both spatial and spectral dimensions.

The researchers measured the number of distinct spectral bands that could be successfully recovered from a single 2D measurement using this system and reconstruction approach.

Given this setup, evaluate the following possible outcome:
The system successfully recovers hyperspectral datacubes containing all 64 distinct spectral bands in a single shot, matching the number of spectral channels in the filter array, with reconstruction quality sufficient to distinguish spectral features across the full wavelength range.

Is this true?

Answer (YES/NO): NO